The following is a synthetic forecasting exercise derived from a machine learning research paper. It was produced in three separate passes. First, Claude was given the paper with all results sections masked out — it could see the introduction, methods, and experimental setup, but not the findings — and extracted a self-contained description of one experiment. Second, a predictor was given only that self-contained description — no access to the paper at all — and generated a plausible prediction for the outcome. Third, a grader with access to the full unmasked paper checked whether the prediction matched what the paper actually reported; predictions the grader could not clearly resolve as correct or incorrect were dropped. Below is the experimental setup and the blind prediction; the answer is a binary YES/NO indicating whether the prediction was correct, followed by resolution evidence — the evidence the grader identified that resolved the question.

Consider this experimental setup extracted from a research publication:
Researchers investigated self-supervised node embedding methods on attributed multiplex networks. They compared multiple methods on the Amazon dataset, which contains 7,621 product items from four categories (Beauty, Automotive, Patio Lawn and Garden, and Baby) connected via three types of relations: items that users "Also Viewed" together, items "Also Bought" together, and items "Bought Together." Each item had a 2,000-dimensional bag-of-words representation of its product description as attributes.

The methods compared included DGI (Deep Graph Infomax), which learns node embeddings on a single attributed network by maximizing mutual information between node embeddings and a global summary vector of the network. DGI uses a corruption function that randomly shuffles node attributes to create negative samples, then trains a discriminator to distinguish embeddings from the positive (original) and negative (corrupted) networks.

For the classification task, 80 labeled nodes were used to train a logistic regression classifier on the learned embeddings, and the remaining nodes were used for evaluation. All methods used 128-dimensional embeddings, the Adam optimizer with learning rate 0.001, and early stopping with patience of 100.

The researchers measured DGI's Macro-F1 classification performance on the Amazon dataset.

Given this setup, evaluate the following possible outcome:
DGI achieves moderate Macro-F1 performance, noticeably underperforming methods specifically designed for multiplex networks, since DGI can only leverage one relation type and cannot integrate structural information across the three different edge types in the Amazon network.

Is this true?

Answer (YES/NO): NO